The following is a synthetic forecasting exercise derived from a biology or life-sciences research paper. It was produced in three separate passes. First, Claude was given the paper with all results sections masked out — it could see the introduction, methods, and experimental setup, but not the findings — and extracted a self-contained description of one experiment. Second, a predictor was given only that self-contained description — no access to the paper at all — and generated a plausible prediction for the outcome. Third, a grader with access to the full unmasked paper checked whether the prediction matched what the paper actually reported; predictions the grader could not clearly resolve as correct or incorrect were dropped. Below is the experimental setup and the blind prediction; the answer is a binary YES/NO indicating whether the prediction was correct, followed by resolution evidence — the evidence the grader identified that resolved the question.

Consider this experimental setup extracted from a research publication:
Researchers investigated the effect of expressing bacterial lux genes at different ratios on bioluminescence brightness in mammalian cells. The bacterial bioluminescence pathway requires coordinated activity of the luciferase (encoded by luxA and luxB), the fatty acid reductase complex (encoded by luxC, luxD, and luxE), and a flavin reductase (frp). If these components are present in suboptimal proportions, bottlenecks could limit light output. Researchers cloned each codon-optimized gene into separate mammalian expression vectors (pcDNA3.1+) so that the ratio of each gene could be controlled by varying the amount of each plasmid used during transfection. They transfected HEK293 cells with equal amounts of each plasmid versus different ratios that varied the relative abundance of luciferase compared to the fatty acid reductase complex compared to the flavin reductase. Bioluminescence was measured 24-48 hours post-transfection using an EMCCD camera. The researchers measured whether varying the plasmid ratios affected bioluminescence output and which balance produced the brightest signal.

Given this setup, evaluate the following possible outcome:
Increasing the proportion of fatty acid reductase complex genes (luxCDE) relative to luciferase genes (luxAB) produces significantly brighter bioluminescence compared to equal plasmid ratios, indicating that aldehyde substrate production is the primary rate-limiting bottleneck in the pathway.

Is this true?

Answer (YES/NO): YES